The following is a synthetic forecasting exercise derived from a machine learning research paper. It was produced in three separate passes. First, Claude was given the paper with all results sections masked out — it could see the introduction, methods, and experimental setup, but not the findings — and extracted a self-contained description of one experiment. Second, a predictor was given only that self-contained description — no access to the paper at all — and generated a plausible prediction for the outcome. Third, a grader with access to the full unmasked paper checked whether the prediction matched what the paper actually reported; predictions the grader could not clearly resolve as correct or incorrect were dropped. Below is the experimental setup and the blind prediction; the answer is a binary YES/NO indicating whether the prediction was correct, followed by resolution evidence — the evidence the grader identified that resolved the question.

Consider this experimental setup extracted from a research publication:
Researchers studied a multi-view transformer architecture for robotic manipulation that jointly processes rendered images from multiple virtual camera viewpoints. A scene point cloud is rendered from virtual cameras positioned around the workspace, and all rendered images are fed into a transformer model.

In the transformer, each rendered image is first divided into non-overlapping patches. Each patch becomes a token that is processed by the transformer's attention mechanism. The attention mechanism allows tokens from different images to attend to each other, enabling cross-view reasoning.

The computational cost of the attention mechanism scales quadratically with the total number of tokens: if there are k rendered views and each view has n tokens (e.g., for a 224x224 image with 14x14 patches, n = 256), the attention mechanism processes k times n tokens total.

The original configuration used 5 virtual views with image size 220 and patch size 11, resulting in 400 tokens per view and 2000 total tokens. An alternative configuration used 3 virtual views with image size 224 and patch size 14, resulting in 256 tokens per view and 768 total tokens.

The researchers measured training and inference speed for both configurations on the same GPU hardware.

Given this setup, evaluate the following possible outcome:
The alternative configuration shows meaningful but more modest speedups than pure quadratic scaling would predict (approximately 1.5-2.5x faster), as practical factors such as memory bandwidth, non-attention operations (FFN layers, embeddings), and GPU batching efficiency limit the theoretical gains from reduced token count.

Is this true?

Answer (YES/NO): YES